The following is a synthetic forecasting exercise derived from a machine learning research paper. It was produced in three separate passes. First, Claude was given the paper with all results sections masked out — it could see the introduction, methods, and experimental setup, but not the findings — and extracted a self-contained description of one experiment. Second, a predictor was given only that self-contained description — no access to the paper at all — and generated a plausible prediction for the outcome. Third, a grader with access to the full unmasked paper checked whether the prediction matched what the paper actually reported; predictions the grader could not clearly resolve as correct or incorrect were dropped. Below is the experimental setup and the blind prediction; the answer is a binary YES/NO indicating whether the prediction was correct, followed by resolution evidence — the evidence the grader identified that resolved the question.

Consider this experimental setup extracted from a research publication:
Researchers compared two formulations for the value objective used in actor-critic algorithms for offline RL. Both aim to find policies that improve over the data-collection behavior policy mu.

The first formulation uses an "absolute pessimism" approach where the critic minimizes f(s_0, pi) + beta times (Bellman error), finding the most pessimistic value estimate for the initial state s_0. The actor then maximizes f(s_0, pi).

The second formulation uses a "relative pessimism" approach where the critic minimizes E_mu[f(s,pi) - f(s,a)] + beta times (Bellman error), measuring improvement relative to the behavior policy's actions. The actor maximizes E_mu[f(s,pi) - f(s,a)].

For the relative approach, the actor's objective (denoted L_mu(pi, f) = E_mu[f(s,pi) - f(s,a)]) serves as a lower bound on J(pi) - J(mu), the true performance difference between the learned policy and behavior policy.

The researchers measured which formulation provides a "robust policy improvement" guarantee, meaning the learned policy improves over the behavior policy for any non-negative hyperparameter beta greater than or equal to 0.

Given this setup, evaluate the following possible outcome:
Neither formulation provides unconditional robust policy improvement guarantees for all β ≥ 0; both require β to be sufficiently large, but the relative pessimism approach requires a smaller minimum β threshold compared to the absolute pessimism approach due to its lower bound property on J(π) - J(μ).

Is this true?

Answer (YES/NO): NO